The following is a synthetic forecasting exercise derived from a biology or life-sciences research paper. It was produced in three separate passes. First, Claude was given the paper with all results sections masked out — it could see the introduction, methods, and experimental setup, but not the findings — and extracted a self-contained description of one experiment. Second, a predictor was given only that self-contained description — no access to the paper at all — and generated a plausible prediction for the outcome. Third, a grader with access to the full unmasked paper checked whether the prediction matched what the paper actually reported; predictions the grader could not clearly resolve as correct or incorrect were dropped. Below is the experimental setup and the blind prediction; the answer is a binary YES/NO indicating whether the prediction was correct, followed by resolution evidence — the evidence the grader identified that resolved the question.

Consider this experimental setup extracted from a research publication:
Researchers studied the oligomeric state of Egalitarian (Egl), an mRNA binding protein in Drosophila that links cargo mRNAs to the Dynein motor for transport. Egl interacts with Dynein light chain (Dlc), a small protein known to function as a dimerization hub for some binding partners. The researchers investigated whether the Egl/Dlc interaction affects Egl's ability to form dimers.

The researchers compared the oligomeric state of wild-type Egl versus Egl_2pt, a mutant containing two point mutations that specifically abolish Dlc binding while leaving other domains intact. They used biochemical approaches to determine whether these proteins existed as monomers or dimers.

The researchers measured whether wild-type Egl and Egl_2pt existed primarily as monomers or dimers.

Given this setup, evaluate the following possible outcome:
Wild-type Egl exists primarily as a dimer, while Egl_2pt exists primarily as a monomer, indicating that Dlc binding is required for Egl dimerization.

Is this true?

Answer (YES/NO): YES